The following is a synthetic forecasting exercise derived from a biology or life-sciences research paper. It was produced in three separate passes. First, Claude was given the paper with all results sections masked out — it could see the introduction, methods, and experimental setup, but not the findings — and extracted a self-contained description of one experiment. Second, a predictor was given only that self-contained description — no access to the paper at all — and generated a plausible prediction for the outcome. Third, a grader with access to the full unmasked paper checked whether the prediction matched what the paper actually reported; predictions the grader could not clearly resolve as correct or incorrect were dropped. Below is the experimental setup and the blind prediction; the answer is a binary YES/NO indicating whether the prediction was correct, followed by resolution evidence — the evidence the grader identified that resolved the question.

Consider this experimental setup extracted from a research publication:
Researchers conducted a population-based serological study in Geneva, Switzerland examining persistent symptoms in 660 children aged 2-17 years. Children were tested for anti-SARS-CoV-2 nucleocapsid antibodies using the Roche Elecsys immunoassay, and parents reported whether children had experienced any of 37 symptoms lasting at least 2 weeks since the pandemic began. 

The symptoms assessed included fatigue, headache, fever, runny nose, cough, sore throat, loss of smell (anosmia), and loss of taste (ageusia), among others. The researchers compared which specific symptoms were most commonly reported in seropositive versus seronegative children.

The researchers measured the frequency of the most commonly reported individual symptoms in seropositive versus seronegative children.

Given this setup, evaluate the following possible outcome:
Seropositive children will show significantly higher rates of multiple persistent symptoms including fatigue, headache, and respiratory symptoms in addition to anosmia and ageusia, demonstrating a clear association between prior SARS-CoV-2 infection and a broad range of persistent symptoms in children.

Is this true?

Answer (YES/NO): YES